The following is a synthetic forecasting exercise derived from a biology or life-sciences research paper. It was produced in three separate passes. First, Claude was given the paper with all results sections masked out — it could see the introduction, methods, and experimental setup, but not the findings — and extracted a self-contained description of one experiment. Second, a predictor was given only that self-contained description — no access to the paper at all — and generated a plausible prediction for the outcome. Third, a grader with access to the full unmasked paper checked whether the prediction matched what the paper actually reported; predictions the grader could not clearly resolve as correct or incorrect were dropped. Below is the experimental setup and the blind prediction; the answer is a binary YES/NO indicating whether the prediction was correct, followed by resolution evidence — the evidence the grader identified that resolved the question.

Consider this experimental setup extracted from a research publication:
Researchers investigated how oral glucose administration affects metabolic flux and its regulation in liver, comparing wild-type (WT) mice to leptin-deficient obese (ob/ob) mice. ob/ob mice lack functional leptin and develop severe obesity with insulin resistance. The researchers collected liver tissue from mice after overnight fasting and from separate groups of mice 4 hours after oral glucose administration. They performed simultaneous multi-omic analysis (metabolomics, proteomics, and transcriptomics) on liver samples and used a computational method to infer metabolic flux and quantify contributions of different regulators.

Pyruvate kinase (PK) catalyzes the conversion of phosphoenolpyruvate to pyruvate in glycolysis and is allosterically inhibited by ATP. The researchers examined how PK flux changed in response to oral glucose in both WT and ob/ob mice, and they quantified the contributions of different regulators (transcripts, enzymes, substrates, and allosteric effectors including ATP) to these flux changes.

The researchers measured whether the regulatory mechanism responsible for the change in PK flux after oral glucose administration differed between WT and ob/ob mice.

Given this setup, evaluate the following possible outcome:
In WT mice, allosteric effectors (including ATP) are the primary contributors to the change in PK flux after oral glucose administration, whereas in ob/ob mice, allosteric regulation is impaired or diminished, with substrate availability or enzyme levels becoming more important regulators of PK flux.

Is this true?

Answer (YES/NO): YES